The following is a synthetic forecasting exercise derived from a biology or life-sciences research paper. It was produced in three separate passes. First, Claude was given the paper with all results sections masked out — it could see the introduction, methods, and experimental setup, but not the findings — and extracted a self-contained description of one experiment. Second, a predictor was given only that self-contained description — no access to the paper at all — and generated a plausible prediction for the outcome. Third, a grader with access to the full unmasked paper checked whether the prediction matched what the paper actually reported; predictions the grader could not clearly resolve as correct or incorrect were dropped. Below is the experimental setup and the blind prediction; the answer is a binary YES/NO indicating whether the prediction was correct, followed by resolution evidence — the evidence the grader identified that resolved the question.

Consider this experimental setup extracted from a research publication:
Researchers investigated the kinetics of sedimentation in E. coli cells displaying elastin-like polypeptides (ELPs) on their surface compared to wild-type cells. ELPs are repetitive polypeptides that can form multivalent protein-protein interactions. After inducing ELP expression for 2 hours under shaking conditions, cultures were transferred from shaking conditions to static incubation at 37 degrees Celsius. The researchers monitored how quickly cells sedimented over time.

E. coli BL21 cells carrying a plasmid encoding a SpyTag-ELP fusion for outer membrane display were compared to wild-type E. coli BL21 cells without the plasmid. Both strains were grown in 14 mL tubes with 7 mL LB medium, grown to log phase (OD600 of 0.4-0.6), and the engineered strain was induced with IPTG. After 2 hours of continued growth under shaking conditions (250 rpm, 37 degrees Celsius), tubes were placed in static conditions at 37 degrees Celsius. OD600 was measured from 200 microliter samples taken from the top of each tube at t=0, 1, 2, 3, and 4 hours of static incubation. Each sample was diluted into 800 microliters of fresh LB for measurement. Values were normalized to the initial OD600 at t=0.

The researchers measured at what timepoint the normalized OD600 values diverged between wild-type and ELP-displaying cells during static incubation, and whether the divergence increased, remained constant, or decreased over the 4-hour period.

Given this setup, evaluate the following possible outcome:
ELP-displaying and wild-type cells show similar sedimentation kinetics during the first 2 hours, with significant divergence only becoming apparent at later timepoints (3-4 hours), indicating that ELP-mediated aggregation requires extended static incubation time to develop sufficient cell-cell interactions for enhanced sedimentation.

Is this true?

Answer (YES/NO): NO